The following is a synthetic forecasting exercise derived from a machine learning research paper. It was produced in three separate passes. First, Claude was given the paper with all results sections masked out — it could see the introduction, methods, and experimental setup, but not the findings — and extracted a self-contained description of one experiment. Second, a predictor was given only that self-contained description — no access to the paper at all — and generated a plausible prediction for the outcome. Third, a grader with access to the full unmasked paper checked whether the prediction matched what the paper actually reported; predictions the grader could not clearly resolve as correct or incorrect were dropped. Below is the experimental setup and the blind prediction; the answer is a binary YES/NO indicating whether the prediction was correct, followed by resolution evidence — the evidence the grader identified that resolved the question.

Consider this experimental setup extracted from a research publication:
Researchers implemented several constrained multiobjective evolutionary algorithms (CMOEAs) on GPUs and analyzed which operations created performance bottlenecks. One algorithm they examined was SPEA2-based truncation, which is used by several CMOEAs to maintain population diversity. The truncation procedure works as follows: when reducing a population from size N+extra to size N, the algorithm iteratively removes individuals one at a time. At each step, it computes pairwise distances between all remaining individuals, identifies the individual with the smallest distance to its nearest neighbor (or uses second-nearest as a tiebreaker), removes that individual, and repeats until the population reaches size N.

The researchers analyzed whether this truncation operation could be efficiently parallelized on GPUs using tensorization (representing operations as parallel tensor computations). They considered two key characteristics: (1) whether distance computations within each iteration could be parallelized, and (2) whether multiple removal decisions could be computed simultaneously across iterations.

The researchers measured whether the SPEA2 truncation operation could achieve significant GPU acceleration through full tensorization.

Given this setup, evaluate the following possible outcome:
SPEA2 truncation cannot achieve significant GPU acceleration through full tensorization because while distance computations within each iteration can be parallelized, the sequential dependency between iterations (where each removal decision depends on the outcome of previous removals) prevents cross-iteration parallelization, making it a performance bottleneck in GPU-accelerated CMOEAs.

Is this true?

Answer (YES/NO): YES